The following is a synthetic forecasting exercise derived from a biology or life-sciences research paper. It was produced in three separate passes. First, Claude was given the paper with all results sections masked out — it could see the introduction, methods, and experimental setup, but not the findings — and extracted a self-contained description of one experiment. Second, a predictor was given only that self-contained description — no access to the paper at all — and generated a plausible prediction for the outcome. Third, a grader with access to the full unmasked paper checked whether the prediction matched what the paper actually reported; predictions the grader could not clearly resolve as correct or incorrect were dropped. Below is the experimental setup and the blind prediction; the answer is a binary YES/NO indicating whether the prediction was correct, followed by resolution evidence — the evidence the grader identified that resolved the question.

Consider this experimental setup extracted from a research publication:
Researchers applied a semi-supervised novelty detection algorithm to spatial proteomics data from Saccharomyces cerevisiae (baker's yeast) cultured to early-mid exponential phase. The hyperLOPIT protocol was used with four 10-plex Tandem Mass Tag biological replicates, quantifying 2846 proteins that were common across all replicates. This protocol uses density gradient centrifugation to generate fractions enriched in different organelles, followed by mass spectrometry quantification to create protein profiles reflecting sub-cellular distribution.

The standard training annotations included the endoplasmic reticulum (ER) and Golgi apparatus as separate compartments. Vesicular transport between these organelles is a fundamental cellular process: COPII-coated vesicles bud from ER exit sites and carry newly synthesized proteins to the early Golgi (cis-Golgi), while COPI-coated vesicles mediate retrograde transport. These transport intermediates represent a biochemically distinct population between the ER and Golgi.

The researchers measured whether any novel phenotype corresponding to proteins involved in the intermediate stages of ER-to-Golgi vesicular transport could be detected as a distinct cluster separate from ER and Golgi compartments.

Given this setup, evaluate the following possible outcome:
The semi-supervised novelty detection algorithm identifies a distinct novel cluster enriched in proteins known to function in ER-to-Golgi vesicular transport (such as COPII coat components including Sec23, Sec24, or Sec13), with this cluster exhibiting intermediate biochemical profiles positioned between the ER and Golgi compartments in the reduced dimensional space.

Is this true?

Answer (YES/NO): YES